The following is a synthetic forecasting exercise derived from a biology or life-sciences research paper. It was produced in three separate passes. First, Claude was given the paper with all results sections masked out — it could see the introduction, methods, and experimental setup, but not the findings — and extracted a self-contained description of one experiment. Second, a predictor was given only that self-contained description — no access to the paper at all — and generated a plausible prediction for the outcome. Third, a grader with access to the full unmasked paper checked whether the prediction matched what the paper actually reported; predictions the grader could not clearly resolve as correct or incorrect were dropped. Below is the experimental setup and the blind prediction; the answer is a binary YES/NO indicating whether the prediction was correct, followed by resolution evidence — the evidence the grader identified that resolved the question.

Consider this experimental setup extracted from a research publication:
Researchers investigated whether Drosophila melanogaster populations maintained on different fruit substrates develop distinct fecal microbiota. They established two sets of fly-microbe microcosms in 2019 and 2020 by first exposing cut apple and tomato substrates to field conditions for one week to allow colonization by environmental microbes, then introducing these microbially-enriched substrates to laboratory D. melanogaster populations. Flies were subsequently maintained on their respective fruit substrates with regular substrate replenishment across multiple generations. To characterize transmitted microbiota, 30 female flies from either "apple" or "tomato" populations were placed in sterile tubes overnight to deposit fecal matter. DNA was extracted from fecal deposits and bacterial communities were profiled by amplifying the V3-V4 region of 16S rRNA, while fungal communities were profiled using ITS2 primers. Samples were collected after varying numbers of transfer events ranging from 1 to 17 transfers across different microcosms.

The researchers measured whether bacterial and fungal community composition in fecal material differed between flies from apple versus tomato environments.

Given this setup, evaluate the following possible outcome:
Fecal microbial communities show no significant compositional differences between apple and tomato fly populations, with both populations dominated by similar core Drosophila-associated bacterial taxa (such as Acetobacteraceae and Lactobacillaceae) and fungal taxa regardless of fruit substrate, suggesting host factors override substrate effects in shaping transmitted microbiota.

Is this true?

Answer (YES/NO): NO